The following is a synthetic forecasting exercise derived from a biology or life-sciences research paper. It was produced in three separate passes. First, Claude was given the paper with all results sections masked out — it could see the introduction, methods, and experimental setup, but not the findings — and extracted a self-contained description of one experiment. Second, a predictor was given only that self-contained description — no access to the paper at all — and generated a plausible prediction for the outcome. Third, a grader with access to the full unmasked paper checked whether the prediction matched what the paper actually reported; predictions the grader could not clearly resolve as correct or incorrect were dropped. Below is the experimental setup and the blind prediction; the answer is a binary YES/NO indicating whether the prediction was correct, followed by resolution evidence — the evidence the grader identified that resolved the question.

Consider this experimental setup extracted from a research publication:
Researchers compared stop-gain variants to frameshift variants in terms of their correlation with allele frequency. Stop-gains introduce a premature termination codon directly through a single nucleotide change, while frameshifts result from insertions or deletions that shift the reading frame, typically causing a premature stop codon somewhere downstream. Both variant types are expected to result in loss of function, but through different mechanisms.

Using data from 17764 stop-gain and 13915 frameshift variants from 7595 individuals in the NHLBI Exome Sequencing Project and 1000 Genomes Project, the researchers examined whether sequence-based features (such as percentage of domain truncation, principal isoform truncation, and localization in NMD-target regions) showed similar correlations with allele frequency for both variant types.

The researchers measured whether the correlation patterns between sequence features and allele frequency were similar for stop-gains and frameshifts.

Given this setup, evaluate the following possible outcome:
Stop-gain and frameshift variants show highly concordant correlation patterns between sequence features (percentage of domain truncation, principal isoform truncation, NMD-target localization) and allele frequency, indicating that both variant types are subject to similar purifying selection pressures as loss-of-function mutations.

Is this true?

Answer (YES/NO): NO